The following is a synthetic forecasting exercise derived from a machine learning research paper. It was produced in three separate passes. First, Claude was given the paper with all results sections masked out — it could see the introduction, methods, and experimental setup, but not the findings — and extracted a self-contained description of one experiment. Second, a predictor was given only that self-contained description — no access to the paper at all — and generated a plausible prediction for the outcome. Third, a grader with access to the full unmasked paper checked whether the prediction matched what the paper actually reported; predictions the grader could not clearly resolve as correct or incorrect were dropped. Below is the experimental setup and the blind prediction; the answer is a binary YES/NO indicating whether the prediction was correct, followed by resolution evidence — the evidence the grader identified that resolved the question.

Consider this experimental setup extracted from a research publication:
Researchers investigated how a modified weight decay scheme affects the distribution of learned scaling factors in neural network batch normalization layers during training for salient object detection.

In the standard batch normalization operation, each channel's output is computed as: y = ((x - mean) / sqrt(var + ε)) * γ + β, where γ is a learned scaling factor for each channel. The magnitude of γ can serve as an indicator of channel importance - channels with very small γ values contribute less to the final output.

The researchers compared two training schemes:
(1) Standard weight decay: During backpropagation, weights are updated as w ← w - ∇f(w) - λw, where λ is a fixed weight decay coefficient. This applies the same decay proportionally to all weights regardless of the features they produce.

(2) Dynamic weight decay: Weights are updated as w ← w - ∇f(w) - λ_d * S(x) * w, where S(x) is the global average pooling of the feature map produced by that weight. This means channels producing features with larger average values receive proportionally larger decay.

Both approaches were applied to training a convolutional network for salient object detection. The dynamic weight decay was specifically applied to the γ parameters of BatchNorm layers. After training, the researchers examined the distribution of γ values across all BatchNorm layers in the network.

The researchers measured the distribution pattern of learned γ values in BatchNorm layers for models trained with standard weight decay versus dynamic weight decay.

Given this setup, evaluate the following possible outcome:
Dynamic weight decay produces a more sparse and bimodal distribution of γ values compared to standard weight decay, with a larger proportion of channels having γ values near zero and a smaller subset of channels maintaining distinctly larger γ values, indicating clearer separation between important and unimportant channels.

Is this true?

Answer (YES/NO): YES